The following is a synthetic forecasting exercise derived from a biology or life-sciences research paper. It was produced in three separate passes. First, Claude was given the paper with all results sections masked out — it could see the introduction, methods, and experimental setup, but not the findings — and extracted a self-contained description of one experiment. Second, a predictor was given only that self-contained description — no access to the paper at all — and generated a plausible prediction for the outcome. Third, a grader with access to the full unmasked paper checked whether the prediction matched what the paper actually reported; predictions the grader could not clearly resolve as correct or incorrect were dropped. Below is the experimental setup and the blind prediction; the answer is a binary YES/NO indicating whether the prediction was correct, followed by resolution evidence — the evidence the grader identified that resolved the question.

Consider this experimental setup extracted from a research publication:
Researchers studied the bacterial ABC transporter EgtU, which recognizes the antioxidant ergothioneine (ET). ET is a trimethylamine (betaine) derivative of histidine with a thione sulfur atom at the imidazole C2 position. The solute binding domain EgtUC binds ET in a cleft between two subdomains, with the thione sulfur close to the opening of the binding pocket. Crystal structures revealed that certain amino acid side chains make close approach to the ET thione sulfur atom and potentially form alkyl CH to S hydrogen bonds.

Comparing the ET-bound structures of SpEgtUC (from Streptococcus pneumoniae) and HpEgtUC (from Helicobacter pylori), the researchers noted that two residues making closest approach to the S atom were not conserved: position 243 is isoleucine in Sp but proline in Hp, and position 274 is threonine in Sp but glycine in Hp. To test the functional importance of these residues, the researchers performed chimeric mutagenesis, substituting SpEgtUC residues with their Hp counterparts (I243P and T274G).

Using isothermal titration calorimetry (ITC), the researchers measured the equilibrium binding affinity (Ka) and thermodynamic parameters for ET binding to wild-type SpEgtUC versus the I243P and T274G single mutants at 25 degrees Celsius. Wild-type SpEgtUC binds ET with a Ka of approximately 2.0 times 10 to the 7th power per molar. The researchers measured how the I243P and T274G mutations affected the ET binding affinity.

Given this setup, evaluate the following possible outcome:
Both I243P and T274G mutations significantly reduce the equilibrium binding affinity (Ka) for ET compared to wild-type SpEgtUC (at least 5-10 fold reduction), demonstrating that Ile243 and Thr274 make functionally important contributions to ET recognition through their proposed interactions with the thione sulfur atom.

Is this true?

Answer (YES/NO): NO